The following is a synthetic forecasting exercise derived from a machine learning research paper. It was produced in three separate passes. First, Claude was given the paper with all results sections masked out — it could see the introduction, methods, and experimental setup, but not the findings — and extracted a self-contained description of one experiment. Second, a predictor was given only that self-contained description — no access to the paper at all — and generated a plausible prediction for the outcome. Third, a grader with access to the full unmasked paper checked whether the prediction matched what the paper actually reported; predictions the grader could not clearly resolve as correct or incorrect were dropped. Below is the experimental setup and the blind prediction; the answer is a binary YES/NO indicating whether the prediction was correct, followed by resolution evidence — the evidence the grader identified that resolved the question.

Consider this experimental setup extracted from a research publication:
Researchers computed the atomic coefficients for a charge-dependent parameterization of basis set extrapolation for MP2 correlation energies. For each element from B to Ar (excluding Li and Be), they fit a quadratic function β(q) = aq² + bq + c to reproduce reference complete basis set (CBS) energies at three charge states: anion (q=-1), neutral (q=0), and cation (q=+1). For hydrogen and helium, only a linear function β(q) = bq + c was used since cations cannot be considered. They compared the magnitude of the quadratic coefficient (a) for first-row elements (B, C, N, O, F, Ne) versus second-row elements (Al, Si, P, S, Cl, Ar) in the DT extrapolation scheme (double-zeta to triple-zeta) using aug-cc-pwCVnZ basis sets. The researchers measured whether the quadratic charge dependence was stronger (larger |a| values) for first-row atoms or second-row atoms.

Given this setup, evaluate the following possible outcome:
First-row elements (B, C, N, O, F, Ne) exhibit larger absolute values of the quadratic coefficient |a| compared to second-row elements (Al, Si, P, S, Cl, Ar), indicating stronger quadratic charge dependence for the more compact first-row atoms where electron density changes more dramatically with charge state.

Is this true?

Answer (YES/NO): YES